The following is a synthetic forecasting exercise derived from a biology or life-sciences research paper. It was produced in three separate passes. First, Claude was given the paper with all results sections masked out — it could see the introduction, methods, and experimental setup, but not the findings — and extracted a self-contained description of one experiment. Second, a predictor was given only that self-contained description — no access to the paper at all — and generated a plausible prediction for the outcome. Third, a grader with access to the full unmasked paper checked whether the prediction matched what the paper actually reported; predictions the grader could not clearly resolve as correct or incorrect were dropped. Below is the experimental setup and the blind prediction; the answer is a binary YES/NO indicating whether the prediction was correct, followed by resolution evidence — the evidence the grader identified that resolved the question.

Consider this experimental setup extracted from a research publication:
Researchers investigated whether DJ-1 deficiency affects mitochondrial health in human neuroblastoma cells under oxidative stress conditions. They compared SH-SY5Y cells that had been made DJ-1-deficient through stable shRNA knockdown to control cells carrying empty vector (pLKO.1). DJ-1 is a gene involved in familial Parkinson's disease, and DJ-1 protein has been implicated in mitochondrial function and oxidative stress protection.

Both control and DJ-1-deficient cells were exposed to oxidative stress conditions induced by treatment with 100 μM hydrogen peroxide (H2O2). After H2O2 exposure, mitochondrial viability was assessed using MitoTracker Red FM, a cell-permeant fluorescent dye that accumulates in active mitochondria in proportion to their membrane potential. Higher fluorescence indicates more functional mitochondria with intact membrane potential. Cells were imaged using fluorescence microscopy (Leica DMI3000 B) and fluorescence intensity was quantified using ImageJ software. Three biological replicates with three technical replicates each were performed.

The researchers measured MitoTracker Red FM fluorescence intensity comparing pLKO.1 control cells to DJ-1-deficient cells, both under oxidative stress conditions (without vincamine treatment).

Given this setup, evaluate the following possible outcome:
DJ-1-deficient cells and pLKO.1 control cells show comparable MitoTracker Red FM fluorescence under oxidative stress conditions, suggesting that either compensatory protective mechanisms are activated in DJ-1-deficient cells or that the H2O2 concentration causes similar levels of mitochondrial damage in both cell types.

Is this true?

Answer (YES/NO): NO